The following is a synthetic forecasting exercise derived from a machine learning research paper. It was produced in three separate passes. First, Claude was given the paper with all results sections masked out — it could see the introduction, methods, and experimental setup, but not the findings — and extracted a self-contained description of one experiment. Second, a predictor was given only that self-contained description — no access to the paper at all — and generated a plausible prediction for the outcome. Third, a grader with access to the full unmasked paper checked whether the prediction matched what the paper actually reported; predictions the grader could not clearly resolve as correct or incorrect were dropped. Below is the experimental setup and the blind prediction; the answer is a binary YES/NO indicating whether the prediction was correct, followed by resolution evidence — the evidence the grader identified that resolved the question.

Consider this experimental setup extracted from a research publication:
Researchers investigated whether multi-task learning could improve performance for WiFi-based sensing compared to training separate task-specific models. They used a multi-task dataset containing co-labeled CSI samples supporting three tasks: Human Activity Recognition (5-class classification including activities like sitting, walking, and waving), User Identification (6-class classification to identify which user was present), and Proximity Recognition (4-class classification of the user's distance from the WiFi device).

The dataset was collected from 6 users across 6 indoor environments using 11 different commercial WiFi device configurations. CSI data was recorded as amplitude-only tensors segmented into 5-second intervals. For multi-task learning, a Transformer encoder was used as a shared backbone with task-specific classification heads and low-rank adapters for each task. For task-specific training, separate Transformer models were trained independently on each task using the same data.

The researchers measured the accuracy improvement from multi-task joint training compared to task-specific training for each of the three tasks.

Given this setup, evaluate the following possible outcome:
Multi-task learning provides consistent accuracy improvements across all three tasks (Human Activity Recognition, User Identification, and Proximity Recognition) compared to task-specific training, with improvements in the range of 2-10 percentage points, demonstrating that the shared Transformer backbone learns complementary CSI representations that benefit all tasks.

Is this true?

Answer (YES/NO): NO